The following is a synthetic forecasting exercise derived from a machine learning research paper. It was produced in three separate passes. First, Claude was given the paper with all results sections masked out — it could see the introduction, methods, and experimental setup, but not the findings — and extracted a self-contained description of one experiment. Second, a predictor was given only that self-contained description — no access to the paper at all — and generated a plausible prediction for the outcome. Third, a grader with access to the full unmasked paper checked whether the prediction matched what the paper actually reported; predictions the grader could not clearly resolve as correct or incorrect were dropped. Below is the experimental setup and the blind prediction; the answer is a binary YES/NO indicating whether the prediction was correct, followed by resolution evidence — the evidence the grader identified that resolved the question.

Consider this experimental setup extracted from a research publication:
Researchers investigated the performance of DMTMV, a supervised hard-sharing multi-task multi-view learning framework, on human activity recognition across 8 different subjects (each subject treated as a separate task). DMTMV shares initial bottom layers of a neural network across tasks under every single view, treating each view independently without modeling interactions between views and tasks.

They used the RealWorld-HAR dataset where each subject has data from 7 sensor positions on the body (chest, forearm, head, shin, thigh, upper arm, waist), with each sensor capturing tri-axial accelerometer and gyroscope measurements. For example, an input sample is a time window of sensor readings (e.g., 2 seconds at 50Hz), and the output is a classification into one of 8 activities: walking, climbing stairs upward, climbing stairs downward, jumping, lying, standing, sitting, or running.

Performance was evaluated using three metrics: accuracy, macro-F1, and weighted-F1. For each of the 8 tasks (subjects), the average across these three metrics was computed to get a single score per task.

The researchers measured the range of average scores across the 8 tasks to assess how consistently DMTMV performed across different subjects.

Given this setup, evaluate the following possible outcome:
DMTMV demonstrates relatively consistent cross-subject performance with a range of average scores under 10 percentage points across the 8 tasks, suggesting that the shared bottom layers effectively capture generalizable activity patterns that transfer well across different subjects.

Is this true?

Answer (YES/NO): NO